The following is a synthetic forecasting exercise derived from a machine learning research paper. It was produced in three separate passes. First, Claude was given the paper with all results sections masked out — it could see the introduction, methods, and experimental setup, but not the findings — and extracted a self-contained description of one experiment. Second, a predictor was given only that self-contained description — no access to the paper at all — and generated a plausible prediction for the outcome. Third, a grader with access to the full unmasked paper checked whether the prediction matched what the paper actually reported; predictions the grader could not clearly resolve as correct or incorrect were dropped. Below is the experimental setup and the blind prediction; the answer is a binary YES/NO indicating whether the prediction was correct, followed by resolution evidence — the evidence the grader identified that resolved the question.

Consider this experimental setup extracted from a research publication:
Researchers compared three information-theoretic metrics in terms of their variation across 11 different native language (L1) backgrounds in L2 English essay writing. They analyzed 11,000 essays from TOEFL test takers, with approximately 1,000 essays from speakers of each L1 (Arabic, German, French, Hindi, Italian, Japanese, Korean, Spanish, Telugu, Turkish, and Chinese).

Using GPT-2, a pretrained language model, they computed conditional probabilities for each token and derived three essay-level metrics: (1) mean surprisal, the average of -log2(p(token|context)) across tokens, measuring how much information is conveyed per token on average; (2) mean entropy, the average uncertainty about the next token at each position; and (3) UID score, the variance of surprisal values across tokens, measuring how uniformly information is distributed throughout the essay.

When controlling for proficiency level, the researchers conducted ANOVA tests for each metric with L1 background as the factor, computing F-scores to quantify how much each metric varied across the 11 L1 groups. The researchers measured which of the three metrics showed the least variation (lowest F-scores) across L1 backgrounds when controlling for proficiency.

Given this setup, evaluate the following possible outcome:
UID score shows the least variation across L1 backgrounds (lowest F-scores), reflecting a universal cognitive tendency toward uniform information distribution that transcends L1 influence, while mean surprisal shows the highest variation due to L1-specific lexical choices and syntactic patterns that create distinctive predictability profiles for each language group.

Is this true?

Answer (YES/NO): YES